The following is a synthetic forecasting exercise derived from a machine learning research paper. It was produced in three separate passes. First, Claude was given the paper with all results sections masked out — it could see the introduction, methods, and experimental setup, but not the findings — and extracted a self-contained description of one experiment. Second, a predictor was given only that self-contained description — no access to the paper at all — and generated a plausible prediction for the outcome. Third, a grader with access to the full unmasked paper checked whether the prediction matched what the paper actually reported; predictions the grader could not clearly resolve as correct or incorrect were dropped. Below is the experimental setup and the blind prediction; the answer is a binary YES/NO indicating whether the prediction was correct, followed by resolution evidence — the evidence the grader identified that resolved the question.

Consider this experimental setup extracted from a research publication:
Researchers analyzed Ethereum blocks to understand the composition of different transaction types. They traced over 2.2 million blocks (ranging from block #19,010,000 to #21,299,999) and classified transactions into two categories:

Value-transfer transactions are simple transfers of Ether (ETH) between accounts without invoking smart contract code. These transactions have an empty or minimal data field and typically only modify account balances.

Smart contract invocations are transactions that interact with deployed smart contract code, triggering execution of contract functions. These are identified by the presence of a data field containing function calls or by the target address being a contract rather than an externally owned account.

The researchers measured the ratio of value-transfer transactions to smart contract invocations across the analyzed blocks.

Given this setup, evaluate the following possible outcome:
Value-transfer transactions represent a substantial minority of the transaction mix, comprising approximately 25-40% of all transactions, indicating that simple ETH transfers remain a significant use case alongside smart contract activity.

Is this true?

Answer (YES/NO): NO